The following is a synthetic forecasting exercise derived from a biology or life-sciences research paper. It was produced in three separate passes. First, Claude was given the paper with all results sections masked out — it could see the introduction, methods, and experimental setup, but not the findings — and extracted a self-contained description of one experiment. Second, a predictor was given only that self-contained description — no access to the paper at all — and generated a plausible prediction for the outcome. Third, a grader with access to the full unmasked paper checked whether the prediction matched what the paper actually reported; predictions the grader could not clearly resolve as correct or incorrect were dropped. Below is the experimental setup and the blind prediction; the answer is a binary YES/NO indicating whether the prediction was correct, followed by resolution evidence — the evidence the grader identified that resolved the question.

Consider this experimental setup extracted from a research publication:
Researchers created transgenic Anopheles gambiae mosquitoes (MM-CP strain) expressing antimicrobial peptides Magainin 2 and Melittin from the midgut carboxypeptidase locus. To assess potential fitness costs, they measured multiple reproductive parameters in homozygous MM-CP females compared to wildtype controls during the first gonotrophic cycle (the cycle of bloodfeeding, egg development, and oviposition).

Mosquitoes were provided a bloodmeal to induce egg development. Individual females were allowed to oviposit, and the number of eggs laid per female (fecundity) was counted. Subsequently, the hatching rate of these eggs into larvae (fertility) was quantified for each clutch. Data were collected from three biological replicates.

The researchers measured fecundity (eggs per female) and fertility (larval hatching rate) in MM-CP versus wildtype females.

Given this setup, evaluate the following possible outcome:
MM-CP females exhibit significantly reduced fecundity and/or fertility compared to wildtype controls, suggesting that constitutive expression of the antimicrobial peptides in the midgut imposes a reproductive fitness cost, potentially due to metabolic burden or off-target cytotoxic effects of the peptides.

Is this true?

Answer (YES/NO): YES